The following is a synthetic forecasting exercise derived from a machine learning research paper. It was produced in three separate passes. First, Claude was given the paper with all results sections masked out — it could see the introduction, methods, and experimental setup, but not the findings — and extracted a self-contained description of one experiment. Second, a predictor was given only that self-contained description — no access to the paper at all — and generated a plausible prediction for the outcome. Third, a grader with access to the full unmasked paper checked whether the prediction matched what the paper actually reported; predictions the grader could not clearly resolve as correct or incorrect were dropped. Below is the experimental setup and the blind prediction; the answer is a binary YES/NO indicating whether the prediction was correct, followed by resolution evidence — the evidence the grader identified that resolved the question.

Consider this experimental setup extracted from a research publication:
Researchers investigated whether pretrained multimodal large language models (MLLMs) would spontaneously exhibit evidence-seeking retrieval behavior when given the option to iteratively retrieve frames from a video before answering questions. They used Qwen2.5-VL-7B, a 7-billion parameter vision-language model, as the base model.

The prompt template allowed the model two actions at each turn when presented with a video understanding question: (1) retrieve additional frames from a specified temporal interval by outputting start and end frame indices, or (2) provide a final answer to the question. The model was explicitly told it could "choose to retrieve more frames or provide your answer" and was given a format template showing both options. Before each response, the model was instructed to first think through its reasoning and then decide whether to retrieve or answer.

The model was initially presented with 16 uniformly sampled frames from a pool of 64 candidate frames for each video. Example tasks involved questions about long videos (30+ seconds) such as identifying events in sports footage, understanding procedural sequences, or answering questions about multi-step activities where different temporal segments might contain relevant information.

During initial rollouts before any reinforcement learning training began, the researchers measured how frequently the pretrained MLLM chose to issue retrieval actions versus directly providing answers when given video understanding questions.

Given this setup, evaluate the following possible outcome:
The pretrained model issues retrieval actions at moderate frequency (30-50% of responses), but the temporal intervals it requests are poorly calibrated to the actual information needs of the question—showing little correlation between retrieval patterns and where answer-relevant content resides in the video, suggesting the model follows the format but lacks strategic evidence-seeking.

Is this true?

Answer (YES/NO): NO